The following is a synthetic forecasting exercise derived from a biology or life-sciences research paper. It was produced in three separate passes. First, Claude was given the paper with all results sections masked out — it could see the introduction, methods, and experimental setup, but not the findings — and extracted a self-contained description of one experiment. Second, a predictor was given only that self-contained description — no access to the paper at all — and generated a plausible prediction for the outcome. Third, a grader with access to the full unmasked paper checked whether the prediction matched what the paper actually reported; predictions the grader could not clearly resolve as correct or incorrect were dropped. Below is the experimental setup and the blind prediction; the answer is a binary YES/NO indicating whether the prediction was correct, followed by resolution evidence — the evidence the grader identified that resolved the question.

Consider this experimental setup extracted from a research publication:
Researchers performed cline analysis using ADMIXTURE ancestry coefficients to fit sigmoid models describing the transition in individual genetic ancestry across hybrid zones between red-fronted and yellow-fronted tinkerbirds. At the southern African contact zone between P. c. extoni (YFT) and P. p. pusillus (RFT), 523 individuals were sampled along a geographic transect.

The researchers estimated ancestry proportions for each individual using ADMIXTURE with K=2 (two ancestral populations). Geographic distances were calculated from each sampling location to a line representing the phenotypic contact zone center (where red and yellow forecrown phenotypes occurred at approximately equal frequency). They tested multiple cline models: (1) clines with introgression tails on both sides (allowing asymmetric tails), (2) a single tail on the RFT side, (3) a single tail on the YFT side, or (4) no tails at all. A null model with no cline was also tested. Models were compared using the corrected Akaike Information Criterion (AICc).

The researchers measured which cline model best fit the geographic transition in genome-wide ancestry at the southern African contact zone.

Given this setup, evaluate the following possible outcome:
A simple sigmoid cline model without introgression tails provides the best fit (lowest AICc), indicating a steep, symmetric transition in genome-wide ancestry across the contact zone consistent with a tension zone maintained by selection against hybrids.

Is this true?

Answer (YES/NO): NO